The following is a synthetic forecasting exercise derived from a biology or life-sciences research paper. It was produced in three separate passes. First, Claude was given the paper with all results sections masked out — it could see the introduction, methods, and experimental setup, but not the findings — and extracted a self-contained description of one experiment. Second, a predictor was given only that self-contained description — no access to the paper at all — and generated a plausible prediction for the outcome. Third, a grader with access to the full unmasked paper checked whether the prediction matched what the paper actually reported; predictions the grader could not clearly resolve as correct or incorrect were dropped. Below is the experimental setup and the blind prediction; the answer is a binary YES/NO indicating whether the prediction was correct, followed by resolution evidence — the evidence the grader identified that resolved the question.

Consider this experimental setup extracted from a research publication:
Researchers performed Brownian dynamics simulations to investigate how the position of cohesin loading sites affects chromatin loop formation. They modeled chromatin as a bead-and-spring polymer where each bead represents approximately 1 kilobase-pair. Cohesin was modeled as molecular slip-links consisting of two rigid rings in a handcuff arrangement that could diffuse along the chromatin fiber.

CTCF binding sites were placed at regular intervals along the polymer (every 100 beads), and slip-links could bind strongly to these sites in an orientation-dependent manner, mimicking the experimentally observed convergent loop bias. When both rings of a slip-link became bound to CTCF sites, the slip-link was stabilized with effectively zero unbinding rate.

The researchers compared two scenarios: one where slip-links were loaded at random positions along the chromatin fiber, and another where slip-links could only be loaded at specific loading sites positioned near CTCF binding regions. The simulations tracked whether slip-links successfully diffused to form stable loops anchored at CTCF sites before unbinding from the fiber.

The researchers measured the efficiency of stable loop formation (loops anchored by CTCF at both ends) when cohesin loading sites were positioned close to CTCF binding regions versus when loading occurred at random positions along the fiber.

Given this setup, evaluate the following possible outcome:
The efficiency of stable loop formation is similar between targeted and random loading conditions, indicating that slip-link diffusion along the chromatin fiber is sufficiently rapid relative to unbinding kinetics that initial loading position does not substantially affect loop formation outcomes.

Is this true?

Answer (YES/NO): NO